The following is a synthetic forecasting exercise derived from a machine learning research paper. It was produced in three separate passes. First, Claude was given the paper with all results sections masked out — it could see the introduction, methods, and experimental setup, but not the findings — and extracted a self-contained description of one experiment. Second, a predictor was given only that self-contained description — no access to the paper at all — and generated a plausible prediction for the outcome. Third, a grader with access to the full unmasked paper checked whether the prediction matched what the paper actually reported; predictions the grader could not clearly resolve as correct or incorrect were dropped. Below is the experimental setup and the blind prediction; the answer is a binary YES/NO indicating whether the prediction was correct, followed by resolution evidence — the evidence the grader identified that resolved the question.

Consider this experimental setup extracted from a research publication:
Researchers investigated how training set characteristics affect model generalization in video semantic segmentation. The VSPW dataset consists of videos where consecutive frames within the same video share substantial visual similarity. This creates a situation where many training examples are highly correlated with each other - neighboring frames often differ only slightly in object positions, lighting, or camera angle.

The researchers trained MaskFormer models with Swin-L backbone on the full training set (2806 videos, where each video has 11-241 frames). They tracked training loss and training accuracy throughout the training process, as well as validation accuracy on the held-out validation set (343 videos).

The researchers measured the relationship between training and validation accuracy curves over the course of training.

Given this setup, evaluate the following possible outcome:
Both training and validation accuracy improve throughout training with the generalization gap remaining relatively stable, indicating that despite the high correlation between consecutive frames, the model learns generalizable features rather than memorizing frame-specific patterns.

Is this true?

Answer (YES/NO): NO